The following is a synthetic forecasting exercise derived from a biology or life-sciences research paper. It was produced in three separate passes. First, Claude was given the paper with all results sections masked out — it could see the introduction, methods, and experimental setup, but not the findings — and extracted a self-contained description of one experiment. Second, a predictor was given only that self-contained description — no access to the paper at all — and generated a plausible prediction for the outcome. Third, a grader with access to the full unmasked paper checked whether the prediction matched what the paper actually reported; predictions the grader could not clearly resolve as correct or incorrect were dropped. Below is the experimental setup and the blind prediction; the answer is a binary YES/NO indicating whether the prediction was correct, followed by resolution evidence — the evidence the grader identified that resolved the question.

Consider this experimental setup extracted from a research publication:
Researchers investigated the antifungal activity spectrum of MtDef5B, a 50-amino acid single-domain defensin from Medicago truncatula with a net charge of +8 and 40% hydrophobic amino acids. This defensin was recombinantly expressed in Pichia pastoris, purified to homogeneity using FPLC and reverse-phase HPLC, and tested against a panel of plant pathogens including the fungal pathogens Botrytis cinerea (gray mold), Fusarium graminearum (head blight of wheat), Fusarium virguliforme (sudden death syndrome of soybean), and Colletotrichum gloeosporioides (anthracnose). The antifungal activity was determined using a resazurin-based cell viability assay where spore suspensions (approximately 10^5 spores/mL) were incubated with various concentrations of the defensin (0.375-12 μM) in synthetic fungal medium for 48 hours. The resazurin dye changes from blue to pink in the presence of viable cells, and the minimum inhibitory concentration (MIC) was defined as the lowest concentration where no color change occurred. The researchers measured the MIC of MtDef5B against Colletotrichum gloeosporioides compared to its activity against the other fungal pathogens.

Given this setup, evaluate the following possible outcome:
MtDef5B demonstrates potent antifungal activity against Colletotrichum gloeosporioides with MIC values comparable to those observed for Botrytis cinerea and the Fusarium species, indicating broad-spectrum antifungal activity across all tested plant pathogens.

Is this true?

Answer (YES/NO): NO